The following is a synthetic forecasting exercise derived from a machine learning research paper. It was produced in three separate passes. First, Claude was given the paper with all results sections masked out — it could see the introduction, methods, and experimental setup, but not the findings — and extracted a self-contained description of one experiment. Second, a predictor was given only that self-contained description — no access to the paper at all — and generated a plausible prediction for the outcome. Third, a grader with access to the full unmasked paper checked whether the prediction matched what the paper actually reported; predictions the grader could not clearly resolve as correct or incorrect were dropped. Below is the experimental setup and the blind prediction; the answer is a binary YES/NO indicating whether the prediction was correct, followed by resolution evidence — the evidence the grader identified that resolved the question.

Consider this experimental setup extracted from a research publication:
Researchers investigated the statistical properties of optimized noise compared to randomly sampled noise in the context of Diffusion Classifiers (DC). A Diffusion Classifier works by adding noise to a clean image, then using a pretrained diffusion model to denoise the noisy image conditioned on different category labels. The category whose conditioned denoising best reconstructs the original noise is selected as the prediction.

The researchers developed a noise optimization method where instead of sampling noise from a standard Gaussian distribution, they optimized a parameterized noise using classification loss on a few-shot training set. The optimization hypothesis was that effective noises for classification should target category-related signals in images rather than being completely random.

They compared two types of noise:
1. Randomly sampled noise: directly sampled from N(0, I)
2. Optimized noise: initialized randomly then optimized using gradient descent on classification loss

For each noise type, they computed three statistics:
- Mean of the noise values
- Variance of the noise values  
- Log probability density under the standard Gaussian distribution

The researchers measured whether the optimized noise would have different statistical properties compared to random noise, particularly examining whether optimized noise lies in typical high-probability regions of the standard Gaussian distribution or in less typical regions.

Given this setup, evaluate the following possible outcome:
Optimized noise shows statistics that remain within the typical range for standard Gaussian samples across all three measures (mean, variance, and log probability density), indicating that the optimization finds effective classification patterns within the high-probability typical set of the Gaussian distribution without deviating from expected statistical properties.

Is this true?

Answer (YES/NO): NO